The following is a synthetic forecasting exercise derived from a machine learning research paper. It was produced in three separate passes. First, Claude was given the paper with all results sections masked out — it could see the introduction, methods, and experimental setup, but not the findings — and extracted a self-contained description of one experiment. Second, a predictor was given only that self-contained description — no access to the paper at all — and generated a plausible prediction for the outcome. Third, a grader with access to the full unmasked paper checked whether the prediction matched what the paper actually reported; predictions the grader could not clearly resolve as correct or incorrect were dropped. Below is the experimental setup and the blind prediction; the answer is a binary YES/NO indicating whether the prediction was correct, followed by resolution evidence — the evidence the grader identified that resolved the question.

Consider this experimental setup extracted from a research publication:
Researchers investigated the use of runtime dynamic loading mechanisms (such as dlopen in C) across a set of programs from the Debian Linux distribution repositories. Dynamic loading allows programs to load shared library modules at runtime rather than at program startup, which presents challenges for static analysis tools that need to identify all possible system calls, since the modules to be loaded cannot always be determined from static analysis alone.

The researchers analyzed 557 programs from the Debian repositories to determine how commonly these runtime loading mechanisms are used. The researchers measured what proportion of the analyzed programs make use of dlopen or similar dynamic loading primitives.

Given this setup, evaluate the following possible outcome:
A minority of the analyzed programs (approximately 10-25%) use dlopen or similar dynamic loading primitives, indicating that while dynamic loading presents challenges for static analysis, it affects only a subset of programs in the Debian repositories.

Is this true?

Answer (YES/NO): NO